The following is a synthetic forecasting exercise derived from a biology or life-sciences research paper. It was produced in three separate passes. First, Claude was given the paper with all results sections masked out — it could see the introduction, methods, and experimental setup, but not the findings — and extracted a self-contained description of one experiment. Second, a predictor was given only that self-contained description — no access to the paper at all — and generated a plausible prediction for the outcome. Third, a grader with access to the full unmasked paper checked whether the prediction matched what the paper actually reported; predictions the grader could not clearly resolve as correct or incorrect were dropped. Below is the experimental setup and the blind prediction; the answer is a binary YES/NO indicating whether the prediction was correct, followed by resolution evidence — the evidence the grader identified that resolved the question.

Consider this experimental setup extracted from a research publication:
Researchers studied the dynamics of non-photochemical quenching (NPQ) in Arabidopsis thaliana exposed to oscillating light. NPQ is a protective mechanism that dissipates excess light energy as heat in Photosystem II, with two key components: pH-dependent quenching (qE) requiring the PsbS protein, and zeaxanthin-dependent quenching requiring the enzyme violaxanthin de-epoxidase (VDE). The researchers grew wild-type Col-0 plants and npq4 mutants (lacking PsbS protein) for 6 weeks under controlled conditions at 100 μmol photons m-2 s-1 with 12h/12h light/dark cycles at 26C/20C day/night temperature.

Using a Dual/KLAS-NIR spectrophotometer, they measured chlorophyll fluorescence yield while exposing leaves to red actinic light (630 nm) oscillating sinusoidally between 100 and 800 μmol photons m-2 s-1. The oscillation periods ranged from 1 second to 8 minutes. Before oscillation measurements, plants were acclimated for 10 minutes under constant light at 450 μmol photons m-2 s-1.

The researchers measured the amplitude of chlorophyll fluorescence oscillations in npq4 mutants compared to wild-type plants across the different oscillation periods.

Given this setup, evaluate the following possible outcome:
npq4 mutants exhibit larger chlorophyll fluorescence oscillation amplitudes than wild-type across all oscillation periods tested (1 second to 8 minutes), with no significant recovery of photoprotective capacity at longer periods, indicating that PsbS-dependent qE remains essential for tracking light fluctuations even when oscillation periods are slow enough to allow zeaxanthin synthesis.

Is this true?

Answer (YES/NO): YES